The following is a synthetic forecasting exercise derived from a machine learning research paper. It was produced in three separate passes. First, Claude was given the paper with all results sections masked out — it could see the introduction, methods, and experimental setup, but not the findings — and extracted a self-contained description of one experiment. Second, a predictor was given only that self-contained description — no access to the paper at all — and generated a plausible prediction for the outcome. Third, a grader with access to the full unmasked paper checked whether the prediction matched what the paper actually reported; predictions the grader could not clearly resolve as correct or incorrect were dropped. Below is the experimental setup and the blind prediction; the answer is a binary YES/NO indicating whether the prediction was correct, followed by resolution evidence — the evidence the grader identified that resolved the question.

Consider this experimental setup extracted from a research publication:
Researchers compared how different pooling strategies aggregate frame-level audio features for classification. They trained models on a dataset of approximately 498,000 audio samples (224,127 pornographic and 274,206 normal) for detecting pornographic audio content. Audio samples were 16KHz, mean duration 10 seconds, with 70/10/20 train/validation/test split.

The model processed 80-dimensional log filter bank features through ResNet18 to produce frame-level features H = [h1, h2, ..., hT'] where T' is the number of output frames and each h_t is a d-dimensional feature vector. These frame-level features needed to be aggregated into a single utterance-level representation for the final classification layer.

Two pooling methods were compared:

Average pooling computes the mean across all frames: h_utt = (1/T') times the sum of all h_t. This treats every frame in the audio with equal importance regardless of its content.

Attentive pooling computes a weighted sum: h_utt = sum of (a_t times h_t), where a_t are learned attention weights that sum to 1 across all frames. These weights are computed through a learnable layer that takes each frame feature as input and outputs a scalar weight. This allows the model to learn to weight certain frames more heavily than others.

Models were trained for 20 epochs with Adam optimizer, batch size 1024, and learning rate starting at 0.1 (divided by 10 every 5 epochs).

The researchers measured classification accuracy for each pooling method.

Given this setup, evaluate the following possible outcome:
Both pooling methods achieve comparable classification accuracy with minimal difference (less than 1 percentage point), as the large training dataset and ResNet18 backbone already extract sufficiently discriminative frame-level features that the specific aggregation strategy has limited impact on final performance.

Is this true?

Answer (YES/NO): NO